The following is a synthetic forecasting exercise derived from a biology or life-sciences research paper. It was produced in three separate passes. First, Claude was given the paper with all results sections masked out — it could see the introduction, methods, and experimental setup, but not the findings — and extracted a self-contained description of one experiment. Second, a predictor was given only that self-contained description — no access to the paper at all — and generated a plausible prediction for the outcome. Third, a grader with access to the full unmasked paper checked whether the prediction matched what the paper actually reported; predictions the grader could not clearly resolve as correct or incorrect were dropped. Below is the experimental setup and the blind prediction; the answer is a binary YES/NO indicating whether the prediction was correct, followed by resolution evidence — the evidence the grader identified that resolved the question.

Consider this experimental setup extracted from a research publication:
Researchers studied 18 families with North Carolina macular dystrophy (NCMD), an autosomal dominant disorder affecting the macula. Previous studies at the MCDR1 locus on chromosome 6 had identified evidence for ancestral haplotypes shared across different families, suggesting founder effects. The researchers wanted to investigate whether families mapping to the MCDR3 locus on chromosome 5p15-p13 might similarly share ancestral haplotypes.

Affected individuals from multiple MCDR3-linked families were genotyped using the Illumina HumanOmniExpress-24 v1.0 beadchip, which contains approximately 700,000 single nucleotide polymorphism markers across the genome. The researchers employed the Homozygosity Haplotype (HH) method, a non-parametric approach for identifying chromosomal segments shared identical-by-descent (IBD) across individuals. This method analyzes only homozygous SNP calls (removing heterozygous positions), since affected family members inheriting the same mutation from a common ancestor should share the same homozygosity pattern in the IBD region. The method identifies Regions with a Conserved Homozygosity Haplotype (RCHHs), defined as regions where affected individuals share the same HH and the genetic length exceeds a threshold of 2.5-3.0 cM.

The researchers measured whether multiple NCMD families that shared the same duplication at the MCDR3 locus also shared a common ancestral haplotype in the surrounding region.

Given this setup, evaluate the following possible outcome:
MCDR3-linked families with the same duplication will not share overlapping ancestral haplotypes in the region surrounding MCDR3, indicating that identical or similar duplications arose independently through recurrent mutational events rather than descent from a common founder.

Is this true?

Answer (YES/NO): NO